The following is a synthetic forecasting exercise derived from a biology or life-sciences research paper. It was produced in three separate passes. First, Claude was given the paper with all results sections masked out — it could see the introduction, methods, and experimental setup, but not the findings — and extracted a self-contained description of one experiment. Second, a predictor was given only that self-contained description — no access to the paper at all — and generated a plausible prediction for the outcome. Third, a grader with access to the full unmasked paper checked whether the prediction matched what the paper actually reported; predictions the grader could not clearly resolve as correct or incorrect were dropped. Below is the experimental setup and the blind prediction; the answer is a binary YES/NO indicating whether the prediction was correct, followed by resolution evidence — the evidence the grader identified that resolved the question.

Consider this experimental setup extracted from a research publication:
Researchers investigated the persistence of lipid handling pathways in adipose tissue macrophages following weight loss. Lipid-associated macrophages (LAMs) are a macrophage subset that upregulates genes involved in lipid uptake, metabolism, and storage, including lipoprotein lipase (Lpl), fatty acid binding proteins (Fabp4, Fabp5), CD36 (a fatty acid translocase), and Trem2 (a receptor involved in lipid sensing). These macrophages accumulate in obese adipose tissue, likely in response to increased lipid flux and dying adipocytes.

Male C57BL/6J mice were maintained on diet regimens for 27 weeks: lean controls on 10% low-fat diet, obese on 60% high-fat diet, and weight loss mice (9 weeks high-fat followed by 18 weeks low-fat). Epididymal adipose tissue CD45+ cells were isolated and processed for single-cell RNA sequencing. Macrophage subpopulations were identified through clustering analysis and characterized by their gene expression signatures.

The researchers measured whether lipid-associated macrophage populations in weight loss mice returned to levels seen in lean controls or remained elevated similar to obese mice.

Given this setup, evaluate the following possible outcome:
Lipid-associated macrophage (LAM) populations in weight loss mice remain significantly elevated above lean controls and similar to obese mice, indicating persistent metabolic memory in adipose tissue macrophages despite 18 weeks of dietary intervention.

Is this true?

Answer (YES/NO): NO